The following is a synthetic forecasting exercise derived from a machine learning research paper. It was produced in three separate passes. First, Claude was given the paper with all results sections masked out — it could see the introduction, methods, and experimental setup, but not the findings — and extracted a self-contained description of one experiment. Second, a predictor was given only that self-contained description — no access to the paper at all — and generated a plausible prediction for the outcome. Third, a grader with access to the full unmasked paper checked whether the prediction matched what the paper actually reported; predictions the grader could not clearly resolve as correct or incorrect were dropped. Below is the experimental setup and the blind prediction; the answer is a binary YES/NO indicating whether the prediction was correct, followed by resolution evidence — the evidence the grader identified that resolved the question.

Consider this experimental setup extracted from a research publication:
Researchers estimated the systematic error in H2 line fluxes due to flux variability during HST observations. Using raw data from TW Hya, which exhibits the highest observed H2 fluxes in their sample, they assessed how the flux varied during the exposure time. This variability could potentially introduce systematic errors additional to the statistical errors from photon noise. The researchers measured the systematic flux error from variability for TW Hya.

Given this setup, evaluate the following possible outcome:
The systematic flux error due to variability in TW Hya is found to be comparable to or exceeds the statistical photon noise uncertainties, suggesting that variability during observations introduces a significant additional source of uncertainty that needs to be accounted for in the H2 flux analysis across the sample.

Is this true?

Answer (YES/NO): NO